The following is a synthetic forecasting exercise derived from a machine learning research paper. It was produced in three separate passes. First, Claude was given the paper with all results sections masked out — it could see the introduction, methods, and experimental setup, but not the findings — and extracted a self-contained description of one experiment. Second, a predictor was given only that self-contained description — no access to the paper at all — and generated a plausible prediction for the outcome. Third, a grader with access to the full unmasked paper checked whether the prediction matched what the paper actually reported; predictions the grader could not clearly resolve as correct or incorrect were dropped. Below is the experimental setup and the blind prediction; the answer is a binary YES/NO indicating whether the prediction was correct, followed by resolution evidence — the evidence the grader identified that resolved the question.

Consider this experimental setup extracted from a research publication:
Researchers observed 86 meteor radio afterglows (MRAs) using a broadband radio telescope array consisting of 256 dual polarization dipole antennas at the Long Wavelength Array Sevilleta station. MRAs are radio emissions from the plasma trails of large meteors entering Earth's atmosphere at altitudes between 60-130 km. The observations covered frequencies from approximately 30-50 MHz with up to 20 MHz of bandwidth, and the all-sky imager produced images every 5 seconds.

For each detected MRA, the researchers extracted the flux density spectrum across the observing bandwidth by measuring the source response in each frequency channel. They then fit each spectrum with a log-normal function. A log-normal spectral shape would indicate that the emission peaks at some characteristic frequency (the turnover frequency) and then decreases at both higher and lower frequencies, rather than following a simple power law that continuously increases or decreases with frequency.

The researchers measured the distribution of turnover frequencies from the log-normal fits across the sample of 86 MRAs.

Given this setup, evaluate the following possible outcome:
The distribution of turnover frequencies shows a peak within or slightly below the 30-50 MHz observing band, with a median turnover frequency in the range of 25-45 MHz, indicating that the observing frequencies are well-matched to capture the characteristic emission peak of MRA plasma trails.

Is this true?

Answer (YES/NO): NO